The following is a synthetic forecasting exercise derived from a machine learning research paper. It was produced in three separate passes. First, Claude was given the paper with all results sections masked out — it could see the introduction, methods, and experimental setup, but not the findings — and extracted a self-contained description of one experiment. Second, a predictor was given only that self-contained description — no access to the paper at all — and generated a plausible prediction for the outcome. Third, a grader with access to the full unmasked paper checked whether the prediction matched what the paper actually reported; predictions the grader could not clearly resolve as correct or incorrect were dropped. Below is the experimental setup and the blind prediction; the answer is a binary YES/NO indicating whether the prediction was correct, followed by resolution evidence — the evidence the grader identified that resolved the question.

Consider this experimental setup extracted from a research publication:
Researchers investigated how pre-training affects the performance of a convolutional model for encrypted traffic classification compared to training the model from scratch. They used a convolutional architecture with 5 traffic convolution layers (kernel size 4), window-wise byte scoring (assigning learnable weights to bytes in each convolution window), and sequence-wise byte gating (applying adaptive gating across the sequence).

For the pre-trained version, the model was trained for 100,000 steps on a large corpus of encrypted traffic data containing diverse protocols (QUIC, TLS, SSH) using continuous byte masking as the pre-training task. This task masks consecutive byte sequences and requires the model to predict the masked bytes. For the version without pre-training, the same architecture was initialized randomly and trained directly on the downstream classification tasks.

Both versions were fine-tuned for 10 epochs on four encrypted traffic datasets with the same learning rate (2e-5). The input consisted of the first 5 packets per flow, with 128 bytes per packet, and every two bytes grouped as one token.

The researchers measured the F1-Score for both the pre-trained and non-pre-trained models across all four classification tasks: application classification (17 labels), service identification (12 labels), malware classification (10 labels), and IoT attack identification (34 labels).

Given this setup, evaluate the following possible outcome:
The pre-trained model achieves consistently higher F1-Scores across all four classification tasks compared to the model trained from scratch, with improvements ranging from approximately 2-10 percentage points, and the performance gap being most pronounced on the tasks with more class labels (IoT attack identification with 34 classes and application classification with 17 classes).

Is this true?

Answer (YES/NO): NO